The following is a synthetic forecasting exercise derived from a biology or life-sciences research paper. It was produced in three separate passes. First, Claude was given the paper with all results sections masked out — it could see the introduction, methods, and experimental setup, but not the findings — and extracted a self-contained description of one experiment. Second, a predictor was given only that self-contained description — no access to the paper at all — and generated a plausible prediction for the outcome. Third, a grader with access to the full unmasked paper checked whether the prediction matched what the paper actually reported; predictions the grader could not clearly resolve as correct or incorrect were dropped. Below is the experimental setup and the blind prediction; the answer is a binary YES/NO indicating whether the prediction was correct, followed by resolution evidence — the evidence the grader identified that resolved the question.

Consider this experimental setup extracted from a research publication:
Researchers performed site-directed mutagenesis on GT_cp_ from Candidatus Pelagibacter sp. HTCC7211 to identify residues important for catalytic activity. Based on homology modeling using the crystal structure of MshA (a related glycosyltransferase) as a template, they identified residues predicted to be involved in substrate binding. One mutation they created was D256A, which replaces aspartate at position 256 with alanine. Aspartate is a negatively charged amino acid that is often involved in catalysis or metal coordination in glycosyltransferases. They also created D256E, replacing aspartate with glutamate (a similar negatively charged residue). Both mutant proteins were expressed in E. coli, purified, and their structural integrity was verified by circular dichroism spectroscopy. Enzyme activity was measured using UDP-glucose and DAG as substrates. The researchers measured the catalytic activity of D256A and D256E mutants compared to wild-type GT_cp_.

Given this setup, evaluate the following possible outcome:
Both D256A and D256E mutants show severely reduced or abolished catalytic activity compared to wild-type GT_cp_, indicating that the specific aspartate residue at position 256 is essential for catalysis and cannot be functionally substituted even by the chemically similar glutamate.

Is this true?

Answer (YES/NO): YES